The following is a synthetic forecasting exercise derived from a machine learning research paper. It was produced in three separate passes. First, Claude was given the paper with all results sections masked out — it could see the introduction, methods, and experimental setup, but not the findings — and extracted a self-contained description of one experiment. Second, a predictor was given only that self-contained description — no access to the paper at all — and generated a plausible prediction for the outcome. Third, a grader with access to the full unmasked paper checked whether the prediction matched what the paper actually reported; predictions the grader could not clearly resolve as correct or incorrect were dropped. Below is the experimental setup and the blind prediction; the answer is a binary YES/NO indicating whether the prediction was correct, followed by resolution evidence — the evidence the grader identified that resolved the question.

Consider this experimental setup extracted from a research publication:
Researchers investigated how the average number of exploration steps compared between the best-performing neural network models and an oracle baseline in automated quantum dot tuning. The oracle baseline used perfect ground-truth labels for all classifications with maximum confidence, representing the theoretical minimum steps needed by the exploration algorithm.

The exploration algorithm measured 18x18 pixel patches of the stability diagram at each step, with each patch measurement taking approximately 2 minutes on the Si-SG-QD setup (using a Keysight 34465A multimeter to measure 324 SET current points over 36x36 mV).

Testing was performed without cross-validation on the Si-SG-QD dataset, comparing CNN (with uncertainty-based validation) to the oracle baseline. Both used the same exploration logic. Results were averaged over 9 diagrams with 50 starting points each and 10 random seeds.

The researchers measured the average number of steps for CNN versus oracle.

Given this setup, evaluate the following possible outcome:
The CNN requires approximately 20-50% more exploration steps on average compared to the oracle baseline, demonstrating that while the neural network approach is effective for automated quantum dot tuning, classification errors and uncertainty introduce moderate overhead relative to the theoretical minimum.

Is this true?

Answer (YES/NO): NO